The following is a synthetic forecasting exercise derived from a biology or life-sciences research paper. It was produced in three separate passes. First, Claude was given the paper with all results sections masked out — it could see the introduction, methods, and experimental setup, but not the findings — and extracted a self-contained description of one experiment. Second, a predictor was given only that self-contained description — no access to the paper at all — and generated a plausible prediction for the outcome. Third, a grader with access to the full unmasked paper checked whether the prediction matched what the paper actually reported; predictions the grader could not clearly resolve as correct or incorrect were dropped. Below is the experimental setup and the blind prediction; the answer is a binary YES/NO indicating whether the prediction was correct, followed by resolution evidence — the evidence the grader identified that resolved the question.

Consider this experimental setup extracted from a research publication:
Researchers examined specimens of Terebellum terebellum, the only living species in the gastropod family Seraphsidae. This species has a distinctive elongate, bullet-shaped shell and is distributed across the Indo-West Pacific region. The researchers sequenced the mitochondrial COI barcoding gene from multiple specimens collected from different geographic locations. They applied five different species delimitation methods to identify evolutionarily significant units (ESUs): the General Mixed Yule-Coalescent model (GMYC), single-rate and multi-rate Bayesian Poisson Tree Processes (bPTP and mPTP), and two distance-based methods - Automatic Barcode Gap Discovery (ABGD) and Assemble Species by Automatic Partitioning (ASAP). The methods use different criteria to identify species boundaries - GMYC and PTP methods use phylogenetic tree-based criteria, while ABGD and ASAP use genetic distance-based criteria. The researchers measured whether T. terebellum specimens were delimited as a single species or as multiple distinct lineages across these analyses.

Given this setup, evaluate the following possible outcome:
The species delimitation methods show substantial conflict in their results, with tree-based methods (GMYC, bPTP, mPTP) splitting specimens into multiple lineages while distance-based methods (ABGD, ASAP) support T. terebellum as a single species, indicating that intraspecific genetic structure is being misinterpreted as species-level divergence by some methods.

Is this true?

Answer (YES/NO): NO